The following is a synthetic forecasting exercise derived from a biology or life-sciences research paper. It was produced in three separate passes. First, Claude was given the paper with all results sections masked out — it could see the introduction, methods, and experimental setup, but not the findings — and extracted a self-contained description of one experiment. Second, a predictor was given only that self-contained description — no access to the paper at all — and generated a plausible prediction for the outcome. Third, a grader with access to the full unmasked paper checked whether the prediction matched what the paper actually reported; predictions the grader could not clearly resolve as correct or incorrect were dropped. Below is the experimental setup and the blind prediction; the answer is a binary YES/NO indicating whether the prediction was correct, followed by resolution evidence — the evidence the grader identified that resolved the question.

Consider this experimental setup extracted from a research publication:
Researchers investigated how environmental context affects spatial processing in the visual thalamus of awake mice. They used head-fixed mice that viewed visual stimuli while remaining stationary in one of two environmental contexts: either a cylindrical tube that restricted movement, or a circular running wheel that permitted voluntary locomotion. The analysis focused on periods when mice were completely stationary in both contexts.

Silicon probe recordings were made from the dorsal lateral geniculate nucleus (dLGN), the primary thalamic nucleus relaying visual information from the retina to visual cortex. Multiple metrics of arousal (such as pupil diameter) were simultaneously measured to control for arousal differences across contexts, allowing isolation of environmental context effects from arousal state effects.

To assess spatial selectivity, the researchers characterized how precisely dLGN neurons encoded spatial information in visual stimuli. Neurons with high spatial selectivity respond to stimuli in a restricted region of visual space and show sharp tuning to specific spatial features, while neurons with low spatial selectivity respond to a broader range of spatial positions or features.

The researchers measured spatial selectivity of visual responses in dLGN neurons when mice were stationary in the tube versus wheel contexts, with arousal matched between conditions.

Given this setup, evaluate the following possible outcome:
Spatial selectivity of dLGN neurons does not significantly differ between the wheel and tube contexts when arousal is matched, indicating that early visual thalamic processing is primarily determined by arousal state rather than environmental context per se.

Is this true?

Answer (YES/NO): NO